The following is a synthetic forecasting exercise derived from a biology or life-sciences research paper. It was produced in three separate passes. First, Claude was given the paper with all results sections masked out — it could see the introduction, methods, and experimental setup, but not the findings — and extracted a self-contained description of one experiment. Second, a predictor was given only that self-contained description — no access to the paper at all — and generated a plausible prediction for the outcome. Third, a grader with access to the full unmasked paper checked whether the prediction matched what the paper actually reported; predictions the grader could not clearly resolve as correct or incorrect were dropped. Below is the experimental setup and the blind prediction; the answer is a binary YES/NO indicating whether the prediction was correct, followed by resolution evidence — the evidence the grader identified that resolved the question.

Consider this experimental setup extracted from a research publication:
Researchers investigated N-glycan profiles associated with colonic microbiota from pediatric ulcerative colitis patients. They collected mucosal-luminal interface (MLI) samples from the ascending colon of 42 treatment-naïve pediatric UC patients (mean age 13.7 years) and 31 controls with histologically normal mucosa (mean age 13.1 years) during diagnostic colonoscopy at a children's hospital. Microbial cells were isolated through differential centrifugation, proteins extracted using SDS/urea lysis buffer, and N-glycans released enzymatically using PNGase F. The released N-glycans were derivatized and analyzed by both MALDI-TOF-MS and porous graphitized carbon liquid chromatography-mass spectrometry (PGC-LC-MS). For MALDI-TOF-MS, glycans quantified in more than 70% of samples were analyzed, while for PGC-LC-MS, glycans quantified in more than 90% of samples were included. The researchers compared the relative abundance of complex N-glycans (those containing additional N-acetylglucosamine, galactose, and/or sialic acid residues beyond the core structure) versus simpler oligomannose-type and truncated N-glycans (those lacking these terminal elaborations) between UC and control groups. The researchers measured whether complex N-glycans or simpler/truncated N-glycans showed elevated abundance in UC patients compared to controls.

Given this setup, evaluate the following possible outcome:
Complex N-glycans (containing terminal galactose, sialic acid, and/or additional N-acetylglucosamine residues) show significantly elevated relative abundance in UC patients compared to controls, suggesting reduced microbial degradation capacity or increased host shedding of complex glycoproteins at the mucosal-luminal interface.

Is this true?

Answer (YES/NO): NO